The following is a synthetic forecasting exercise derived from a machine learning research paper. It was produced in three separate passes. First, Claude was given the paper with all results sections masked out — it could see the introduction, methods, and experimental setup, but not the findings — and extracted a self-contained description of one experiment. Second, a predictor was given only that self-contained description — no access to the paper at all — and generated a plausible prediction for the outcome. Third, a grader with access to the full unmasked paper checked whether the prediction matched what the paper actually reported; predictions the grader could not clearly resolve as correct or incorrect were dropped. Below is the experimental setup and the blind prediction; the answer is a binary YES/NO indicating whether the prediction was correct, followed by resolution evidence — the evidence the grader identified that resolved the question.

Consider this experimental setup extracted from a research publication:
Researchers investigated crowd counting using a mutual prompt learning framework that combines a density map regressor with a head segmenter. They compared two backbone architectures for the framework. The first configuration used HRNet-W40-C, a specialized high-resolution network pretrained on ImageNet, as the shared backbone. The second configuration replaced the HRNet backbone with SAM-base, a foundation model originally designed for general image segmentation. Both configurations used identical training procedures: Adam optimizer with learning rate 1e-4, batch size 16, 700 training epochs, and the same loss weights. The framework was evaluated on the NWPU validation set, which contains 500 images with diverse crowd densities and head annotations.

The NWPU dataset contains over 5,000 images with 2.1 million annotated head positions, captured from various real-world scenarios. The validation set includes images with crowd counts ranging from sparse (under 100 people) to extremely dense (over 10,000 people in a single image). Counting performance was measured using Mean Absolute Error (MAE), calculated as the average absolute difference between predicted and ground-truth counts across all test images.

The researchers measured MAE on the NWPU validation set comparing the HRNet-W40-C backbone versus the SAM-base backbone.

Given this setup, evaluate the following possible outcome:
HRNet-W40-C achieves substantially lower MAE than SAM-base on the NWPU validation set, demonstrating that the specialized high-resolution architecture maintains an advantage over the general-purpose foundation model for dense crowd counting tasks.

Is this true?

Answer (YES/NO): YES